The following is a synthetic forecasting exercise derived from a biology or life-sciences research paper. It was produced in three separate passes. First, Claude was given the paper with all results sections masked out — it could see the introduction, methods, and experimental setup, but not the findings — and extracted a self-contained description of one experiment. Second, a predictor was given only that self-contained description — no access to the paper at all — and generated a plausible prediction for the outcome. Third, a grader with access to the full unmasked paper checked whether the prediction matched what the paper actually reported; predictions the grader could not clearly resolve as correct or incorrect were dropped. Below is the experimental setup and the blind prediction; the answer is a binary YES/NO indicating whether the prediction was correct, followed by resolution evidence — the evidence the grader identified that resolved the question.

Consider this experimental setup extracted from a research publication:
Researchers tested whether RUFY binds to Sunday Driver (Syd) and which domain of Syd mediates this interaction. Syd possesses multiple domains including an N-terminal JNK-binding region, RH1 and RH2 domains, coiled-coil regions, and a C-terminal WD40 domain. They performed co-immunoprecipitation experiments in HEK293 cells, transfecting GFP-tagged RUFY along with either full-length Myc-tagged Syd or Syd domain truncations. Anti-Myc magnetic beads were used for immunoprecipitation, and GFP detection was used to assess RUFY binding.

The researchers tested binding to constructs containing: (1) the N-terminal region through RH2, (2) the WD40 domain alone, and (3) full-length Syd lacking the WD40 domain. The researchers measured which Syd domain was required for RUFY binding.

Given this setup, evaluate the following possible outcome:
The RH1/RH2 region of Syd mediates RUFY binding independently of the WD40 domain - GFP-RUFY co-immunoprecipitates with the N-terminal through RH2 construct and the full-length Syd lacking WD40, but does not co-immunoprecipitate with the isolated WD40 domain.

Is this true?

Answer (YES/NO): NO